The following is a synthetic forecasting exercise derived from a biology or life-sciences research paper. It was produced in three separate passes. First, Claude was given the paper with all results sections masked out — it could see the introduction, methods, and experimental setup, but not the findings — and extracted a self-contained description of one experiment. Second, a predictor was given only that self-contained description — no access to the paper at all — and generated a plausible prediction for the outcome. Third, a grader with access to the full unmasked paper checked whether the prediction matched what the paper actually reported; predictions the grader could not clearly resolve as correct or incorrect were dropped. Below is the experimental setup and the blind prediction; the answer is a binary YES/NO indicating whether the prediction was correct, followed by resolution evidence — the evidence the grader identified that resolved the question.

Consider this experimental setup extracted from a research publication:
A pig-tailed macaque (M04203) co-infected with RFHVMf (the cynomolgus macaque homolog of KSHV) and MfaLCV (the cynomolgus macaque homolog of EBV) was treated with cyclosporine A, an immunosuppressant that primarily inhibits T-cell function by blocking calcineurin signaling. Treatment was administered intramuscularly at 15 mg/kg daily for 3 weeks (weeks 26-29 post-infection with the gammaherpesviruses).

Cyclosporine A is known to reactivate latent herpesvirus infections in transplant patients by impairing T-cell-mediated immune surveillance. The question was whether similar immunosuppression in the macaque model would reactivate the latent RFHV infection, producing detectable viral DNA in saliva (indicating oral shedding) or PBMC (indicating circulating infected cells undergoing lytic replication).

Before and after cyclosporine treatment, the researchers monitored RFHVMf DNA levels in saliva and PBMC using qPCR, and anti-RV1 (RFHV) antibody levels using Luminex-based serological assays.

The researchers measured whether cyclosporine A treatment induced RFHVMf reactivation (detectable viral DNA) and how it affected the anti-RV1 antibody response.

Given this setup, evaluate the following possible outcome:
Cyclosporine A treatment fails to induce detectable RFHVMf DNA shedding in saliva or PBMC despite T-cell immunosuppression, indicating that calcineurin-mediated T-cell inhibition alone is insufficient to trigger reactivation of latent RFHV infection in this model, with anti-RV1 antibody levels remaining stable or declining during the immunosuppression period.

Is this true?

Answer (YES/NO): NO